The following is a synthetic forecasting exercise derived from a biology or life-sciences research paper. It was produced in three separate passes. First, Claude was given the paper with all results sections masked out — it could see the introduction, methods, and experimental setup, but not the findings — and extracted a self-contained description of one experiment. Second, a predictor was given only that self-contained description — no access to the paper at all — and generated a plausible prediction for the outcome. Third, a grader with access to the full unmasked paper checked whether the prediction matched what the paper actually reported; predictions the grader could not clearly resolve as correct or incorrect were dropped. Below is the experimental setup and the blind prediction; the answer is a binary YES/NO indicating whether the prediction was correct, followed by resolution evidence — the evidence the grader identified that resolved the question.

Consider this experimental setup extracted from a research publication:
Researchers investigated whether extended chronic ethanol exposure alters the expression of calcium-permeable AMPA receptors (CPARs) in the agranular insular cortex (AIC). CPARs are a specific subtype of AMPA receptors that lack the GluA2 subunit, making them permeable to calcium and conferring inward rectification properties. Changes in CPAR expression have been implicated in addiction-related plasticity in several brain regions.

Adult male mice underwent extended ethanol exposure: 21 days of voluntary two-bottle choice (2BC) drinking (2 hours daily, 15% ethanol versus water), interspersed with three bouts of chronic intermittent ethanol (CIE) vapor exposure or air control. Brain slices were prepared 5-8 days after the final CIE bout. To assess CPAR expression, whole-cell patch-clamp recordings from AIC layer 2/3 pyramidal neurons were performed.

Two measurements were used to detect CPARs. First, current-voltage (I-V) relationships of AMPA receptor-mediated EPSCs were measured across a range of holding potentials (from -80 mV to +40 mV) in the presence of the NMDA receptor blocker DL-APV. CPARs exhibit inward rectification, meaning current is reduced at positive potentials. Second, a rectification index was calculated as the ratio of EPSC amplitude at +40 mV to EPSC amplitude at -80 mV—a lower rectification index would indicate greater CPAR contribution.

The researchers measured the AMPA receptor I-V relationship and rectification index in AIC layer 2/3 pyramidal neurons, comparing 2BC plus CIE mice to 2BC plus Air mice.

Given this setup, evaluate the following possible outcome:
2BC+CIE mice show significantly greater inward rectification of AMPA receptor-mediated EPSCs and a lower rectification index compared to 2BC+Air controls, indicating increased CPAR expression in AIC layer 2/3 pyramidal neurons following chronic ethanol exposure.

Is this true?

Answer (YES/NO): NO